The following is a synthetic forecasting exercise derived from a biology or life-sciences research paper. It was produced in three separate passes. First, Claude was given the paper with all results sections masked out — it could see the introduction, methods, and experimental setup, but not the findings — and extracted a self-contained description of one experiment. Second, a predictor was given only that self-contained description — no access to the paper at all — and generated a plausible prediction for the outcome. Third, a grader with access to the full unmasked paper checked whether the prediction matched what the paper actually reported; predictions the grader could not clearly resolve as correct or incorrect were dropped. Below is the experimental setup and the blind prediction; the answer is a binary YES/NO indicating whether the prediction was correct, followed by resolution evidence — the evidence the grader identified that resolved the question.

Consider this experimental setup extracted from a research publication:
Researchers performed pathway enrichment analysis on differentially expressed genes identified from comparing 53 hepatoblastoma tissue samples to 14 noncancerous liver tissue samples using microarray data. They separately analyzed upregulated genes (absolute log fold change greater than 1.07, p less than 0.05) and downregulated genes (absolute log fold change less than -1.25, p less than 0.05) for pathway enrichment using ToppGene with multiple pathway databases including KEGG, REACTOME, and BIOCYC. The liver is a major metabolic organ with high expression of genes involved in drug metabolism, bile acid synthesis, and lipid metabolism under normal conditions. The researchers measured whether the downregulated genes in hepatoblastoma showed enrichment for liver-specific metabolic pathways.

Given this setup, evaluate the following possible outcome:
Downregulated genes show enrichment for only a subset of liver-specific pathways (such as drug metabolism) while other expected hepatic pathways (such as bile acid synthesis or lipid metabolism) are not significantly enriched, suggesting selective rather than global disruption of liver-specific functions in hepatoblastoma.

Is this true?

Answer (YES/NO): NO